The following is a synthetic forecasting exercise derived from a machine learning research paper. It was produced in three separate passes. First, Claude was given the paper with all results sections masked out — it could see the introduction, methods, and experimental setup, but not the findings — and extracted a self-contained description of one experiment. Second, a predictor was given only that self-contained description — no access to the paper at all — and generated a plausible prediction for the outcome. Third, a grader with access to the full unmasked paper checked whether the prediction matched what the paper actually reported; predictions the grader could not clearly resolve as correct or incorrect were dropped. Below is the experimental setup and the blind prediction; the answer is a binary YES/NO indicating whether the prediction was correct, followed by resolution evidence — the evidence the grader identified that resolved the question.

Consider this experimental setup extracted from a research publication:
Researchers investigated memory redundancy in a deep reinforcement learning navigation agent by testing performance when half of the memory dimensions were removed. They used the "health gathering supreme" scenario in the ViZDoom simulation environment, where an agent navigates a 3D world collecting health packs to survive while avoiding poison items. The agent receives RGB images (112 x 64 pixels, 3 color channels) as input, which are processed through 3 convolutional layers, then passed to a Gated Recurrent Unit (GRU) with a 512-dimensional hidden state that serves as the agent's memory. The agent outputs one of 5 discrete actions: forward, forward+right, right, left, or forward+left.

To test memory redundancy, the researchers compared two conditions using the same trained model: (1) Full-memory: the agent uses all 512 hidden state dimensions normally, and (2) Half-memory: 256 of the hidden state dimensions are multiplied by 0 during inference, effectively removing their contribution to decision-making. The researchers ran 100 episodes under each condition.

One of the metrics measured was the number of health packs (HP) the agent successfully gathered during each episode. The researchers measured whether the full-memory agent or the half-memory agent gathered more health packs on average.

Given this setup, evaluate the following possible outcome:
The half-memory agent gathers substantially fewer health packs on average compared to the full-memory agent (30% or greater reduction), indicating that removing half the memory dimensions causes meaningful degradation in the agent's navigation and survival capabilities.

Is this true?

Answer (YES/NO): NO